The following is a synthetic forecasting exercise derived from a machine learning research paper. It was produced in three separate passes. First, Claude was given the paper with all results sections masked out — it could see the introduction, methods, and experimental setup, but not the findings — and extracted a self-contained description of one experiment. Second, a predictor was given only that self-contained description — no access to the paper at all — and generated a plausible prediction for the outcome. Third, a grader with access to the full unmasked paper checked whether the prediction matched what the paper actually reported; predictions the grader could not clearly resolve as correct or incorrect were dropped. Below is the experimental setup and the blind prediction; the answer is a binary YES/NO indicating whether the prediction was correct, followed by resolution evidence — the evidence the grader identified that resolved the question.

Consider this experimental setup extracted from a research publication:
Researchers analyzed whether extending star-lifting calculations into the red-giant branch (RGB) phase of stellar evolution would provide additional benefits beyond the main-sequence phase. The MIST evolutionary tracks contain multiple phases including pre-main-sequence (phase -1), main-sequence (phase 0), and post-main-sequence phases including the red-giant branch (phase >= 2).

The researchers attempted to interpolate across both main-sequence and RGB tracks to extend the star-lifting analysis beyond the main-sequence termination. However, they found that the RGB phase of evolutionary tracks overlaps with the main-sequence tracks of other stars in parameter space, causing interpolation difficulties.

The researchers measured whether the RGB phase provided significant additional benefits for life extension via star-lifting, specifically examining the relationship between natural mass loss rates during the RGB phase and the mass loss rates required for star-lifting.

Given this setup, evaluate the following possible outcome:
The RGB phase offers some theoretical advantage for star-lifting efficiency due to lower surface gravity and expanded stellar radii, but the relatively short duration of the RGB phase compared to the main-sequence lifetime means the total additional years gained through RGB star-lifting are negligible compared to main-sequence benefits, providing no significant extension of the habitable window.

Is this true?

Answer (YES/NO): NO